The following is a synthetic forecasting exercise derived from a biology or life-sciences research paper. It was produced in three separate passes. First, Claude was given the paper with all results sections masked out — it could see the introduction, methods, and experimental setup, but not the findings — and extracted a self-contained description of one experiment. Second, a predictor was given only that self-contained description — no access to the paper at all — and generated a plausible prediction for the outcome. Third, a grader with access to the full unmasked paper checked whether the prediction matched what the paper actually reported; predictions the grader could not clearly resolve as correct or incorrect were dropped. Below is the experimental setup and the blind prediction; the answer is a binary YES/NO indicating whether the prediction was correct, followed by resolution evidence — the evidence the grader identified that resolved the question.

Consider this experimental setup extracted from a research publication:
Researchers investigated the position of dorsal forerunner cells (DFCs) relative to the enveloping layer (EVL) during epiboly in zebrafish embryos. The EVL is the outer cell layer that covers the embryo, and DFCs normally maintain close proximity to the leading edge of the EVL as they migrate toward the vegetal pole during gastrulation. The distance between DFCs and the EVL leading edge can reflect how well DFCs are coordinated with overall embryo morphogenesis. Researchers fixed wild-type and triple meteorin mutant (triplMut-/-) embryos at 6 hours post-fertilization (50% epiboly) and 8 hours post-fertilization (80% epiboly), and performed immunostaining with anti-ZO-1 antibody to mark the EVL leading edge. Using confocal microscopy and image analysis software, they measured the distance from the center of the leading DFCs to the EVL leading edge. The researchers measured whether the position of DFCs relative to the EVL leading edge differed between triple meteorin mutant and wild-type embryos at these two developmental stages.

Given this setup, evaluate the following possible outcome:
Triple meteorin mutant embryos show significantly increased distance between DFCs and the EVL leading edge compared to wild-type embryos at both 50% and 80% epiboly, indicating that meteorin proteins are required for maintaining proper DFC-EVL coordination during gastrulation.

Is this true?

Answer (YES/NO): YES